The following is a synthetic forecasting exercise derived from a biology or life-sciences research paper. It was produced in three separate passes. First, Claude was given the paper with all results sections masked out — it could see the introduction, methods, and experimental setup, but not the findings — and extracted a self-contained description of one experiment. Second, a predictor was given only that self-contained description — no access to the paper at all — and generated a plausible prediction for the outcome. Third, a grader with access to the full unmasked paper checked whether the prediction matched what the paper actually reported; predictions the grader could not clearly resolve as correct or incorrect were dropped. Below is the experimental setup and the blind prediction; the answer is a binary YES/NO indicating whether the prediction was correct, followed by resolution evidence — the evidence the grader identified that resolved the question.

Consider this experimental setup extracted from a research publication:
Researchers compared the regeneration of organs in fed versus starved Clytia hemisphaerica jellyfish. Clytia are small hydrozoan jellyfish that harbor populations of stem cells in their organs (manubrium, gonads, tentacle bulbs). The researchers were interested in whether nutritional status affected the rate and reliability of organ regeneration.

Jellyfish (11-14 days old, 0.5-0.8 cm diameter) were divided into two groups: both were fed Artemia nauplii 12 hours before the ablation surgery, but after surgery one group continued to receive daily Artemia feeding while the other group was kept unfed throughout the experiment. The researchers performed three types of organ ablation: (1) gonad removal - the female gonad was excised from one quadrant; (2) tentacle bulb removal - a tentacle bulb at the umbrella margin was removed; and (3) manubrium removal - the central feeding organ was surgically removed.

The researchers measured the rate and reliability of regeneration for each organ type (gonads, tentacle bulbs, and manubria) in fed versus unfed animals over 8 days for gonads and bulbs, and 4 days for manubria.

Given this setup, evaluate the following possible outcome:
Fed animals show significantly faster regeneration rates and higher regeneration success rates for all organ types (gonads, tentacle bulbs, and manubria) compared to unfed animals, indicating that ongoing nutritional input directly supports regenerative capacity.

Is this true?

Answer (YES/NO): NO